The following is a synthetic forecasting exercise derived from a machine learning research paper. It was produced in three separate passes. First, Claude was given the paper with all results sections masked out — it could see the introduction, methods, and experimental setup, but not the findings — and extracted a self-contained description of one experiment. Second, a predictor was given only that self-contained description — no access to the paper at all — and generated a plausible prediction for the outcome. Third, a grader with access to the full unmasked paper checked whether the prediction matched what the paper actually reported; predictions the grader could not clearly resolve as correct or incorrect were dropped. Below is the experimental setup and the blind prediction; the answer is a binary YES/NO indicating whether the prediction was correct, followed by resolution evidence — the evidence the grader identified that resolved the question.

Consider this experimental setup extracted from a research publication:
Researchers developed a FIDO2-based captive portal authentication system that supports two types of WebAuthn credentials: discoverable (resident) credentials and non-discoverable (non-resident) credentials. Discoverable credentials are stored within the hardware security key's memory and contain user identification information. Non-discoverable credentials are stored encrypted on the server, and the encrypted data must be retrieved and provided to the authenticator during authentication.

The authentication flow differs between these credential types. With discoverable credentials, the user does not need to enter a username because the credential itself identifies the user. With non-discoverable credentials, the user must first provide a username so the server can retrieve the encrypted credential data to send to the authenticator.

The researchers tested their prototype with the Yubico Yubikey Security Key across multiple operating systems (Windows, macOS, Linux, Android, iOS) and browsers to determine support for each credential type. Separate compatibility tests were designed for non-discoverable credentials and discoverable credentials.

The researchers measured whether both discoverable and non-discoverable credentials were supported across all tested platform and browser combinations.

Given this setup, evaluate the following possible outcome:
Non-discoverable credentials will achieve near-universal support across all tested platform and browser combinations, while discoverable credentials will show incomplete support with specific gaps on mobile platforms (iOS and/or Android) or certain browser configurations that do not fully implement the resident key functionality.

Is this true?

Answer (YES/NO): NO